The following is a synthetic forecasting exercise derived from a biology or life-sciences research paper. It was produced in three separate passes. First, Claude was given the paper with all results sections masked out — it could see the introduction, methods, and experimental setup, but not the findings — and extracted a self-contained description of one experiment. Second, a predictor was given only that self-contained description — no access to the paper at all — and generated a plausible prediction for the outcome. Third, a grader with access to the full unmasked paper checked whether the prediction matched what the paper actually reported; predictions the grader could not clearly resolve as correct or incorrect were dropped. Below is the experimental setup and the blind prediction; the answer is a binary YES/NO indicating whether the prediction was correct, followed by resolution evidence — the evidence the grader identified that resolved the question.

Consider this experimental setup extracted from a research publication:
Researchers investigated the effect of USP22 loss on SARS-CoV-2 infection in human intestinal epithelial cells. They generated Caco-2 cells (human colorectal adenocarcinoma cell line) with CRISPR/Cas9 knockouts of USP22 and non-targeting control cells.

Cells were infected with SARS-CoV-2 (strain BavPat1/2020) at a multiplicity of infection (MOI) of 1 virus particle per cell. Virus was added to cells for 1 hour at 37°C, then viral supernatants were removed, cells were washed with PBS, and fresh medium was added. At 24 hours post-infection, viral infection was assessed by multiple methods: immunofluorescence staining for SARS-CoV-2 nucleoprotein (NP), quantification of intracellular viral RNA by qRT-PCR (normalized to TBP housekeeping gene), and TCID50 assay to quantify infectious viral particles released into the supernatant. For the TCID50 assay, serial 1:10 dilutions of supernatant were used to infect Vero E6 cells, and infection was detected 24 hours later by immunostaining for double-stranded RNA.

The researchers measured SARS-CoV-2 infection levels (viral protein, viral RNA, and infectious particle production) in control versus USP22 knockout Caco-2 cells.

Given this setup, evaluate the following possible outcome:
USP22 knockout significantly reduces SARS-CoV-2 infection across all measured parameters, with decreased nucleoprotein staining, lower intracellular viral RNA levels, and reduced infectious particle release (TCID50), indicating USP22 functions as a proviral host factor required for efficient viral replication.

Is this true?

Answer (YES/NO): YES